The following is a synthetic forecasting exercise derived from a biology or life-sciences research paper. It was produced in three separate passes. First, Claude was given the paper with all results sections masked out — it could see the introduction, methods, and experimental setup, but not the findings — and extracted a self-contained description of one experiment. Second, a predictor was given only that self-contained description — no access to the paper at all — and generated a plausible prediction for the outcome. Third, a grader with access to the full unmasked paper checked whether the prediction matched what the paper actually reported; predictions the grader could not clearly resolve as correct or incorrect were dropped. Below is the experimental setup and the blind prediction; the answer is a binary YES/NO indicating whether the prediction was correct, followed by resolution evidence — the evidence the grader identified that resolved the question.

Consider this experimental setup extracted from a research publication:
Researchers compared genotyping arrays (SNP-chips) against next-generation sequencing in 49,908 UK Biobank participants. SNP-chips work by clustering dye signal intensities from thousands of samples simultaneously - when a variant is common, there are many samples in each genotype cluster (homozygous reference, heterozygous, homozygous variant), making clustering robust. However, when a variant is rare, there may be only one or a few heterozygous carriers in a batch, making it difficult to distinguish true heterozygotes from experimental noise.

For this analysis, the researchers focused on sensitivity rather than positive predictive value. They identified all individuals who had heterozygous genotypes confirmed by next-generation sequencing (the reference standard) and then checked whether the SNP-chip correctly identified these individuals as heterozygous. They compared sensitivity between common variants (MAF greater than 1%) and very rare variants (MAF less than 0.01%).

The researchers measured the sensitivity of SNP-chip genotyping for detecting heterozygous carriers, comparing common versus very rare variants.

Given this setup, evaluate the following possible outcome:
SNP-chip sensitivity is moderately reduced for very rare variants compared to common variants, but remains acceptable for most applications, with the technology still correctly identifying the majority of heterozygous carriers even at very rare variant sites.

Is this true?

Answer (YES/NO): NO